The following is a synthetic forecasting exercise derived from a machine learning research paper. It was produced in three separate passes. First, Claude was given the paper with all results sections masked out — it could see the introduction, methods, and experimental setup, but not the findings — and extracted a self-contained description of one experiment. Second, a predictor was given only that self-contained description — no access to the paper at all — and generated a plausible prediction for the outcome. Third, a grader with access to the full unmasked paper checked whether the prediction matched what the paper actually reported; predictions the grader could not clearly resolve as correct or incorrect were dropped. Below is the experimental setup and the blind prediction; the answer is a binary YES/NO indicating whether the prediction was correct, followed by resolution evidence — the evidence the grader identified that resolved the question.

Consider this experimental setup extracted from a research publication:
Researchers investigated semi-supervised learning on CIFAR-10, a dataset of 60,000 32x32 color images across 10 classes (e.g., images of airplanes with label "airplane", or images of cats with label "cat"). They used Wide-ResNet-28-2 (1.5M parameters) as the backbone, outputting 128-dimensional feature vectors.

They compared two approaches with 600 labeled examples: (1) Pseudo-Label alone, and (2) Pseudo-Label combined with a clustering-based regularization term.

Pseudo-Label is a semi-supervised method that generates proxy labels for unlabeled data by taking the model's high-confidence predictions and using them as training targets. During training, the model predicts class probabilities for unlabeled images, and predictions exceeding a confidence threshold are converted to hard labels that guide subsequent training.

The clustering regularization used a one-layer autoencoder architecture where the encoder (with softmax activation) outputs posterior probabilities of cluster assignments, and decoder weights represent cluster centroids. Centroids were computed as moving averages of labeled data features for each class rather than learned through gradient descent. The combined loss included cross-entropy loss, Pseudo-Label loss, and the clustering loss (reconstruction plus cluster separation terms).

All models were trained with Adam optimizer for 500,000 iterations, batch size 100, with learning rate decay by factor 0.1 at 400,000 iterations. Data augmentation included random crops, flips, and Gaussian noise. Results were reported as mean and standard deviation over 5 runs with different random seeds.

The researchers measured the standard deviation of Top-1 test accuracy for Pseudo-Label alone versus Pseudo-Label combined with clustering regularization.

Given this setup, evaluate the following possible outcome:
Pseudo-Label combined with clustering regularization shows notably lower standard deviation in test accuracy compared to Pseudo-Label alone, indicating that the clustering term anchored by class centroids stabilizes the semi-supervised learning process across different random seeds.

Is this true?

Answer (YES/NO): NO